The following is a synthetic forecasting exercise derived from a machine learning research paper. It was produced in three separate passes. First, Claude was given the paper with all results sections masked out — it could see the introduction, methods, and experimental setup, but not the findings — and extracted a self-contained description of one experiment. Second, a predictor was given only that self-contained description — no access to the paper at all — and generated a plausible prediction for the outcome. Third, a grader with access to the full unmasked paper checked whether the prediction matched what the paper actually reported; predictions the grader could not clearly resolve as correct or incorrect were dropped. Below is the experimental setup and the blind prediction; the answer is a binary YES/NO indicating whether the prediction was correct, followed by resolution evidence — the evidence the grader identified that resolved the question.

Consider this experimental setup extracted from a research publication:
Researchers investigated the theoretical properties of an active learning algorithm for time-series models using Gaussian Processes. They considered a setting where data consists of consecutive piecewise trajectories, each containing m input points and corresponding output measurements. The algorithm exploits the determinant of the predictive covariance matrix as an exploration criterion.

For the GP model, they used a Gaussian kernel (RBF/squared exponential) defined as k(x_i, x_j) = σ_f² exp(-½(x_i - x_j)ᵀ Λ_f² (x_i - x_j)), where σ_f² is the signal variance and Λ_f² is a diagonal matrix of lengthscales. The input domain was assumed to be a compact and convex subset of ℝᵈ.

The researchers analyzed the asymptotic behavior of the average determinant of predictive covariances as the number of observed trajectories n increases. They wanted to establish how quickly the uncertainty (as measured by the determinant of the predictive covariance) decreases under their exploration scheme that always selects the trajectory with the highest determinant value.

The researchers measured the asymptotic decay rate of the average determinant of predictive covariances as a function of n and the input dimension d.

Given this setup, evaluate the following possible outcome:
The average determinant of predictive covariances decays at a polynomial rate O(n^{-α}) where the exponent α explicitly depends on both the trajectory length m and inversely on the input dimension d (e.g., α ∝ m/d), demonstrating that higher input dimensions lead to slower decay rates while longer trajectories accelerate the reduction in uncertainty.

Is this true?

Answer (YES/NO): NO